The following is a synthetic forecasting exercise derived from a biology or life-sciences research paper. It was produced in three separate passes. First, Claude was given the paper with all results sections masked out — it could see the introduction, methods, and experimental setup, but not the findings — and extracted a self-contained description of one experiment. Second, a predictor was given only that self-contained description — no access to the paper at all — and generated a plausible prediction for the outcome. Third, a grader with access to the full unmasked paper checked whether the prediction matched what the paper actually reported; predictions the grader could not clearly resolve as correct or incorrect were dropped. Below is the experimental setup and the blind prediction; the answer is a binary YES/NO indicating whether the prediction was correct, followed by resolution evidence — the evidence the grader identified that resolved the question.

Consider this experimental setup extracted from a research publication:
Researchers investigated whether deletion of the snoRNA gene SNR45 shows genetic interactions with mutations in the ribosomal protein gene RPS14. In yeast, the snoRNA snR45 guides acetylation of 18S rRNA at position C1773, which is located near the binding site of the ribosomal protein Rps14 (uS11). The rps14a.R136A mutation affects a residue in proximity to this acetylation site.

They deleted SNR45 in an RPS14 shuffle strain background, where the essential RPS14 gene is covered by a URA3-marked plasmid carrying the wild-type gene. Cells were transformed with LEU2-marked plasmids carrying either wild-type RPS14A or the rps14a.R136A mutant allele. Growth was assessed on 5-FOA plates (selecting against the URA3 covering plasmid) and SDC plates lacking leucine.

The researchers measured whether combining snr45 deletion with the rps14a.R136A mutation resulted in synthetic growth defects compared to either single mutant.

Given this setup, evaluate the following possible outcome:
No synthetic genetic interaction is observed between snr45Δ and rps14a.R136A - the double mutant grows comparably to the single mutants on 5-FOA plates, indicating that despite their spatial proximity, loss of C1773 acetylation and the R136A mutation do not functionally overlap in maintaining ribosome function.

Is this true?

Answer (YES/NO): NO